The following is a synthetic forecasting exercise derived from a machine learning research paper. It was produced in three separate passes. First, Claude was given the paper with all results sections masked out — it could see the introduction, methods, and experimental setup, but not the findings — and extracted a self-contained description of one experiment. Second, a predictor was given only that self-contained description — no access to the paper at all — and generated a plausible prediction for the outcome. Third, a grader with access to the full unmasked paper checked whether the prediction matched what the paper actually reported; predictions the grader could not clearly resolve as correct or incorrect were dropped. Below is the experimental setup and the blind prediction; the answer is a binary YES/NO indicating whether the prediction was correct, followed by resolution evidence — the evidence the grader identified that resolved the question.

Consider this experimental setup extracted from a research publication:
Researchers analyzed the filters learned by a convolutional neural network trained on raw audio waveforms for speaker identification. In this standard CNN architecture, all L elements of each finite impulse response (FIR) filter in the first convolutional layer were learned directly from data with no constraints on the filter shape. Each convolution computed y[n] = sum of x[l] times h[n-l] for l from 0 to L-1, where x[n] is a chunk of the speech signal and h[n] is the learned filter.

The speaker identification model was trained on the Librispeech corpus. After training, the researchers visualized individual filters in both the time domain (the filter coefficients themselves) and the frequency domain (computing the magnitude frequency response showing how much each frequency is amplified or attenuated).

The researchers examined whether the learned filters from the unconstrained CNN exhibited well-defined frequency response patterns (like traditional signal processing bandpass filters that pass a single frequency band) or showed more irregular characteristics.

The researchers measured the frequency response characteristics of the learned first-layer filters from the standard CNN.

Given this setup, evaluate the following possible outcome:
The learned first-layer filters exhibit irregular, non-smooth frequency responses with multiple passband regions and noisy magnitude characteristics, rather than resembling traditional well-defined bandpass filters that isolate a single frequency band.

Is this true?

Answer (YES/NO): YES